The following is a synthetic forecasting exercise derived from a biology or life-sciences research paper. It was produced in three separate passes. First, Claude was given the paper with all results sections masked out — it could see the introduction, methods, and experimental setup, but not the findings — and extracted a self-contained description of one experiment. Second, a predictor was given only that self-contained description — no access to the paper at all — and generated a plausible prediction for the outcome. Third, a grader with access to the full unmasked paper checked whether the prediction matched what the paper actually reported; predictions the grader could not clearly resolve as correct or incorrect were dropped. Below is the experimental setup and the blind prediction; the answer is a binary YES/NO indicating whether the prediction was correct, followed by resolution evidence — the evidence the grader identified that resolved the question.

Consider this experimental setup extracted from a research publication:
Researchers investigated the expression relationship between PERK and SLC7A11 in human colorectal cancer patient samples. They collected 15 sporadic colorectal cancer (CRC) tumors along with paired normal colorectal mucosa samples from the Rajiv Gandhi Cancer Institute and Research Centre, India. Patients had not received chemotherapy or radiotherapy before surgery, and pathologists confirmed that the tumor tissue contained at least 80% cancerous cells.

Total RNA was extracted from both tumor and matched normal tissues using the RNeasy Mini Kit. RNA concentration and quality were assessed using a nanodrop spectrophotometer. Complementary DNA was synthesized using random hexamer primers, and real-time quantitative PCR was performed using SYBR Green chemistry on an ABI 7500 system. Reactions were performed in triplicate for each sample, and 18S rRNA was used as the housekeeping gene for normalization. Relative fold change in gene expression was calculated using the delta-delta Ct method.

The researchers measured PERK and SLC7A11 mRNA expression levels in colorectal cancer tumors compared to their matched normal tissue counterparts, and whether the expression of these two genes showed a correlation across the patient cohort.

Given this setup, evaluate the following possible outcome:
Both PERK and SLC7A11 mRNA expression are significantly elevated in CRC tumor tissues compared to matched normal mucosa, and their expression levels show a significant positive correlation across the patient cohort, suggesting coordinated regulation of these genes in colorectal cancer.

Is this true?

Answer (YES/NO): YES